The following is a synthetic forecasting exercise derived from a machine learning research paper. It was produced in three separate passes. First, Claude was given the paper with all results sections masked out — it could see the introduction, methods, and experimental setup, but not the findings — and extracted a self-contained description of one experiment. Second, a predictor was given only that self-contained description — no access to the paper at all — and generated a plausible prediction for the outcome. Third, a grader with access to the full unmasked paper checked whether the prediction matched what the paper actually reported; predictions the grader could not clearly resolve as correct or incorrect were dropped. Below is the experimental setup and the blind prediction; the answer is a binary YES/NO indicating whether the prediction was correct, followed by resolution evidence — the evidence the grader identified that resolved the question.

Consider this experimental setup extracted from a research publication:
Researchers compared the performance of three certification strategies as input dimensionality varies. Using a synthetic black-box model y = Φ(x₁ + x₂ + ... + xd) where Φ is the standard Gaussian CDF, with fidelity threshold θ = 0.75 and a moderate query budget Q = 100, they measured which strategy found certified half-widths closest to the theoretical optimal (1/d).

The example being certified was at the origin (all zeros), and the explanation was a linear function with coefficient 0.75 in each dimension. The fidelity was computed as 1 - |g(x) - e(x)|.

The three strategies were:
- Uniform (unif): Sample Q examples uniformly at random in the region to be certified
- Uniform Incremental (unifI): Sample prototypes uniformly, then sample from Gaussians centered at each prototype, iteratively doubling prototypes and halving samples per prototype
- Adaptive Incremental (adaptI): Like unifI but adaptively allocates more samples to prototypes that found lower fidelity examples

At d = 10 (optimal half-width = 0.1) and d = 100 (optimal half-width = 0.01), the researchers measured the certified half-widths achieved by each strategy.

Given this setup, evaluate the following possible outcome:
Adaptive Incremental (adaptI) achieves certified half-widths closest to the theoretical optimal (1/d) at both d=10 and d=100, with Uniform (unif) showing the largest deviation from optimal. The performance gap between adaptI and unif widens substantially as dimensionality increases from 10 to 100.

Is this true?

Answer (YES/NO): NO